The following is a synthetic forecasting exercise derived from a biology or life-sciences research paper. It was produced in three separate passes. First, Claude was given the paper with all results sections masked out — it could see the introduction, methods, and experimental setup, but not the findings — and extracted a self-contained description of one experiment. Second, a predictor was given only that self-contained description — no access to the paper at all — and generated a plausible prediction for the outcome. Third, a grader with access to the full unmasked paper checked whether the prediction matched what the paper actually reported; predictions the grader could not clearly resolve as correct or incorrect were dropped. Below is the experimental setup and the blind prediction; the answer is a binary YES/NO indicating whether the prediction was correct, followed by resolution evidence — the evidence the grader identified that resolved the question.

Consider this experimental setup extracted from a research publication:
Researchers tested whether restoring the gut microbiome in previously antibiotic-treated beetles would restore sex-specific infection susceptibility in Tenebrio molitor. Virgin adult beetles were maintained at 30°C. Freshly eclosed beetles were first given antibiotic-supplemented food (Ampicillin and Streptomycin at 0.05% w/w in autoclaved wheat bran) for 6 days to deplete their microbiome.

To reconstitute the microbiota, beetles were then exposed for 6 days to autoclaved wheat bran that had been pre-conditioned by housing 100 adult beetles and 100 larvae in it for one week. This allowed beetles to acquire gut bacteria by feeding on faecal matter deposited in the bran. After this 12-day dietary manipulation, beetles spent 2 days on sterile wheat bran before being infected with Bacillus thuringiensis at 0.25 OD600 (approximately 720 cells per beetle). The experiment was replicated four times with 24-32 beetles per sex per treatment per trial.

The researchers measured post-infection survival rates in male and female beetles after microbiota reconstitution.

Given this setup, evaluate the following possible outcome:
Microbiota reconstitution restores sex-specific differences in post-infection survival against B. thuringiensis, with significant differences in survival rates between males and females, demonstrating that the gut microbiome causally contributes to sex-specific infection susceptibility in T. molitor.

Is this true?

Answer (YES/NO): YES